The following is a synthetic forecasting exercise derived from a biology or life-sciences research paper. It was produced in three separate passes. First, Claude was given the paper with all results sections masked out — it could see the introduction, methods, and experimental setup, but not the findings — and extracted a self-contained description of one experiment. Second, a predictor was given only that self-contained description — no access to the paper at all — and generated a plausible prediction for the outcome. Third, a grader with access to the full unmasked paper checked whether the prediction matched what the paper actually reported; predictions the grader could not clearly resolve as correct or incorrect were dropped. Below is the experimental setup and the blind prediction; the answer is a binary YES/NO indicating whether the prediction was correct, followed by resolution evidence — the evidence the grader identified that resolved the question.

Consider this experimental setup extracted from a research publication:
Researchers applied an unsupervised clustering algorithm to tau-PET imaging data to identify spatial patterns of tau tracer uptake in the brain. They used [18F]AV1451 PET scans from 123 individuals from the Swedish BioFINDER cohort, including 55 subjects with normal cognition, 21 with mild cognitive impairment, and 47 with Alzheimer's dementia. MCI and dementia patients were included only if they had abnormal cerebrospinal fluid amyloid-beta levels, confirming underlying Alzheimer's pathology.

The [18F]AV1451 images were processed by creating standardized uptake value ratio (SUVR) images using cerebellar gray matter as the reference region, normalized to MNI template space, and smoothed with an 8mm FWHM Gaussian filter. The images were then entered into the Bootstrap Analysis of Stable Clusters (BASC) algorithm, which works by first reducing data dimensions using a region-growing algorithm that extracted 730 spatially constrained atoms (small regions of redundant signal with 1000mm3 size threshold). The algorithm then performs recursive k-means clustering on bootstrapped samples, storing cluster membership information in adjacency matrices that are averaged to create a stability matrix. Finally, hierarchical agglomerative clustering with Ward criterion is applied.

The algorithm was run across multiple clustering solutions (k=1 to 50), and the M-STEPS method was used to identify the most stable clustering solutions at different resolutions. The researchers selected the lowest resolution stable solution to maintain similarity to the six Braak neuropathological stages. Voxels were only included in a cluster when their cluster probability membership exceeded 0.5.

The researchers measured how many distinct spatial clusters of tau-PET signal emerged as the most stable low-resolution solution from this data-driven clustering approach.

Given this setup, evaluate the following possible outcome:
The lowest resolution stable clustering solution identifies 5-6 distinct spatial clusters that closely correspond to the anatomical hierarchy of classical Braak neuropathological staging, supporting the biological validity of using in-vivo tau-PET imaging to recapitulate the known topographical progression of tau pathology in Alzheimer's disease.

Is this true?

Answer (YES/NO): NO